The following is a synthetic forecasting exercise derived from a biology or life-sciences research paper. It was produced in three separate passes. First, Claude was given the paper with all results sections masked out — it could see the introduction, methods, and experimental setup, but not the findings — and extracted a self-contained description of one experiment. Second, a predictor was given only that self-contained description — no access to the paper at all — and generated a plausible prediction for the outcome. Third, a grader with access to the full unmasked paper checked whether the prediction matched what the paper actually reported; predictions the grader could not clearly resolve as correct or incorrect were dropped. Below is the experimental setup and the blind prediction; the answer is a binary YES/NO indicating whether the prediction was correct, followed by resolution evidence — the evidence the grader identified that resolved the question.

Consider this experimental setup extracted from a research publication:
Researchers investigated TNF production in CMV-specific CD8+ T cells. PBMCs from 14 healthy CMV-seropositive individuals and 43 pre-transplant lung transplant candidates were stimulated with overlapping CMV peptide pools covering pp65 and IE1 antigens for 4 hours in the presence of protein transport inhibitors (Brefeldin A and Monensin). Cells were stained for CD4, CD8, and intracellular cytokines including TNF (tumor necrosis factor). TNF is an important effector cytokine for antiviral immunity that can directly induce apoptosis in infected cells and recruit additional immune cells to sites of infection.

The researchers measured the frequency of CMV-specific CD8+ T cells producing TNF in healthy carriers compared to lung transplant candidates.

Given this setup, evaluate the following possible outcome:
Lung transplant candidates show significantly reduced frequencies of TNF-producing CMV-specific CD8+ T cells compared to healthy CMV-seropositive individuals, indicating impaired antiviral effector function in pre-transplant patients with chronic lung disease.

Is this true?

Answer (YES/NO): NO